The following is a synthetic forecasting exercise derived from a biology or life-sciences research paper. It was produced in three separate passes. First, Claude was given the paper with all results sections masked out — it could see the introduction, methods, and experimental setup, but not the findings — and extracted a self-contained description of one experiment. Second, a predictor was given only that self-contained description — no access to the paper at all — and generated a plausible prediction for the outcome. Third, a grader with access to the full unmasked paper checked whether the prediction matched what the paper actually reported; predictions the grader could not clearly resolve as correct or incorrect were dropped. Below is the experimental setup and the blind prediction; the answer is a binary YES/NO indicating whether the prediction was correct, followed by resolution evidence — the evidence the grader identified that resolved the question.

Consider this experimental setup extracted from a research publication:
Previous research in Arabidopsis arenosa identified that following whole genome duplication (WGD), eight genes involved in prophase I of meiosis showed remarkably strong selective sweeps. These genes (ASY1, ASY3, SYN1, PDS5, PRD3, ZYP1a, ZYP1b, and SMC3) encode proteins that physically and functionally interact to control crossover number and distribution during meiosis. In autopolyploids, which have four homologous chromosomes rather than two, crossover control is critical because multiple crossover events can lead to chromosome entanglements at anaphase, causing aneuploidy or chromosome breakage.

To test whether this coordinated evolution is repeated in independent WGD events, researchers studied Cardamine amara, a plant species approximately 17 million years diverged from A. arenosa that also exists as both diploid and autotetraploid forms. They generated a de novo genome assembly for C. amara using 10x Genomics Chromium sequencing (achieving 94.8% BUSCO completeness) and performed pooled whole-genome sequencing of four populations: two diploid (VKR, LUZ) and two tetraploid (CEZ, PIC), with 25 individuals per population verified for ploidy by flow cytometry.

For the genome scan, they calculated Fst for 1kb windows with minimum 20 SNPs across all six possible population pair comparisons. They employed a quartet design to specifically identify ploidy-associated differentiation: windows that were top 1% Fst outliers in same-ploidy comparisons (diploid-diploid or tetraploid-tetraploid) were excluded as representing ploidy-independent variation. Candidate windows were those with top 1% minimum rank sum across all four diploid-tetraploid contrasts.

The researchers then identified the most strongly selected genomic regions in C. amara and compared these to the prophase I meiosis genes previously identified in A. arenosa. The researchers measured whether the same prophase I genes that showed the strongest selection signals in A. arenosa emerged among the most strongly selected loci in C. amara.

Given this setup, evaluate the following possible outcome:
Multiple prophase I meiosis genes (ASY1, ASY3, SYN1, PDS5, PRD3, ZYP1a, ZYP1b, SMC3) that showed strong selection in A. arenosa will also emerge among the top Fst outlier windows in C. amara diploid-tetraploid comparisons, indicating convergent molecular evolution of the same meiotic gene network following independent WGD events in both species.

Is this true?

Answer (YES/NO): NO